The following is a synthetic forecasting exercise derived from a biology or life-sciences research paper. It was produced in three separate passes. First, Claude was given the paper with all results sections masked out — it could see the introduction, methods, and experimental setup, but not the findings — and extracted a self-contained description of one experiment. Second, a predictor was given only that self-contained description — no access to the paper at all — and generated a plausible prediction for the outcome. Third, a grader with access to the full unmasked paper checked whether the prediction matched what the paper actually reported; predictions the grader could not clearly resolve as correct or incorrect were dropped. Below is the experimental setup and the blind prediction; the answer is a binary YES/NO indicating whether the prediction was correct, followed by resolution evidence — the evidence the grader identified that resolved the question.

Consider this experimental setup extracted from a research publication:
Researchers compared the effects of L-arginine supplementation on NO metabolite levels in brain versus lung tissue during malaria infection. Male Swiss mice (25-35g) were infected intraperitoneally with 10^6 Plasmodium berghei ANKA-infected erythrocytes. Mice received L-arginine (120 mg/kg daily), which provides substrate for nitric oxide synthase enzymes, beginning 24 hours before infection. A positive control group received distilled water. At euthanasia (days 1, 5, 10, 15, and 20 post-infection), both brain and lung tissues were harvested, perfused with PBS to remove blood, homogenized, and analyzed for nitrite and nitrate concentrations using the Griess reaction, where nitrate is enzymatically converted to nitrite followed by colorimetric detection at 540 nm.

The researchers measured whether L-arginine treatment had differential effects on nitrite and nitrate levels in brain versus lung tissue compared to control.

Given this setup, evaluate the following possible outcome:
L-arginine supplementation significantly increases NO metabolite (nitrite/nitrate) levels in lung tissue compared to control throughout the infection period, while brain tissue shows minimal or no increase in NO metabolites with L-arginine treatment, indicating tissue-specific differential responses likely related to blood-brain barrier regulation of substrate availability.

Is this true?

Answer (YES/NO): NO